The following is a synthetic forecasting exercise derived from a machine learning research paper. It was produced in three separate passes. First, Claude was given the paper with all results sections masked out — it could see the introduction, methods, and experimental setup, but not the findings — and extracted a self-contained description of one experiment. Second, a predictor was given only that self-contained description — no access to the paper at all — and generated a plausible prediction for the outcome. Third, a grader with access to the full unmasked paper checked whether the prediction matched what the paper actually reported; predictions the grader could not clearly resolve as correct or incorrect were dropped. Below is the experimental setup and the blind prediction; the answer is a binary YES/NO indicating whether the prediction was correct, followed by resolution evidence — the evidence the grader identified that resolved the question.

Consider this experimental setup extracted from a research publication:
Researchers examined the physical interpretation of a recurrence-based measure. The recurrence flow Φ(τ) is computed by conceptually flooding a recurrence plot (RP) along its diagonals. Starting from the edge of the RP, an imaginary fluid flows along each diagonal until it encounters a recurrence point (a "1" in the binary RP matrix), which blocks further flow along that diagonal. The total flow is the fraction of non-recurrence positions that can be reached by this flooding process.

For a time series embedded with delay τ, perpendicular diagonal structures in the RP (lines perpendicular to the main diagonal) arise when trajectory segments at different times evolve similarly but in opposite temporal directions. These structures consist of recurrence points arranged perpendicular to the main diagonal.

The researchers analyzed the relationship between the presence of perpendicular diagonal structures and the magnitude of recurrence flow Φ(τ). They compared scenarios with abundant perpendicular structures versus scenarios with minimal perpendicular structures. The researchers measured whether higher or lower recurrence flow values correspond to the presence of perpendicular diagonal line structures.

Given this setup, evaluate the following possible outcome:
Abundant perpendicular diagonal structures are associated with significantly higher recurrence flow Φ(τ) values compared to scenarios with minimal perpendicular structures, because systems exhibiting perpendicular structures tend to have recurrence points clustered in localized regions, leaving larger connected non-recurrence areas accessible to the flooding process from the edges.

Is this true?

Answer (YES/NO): NO